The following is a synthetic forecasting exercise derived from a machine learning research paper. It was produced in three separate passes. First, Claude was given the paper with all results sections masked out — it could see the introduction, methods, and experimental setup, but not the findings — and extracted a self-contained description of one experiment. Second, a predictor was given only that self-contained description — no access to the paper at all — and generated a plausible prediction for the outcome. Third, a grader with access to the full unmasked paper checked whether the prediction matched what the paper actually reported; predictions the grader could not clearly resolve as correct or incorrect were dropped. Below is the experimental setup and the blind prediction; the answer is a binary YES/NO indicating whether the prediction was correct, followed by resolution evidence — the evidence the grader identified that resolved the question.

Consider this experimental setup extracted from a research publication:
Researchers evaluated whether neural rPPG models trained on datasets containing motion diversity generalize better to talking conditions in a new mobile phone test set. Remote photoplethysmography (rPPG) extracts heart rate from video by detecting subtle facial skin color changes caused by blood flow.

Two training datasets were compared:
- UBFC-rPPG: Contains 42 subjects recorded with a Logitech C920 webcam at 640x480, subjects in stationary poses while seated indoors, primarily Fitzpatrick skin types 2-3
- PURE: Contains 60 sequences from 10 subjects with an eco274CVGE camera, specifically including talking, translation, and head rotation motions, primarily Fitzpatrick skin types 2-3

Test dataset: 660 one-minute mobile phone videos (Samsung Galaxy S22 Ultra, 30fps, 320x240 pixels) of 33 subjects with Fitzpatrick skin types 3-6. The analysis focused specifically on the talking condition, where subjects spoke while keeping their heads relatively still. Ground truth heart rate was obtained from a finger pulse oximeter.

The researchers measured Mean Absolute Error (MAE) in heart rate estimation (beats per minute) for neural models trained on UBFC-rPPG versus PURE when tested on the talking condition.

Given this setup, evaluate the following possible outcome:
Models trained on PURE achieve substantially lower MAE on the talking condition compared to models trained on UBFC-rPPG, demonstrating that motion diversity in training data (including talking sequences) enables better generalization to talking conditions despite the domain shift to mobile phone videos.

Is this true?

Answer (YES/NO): NO